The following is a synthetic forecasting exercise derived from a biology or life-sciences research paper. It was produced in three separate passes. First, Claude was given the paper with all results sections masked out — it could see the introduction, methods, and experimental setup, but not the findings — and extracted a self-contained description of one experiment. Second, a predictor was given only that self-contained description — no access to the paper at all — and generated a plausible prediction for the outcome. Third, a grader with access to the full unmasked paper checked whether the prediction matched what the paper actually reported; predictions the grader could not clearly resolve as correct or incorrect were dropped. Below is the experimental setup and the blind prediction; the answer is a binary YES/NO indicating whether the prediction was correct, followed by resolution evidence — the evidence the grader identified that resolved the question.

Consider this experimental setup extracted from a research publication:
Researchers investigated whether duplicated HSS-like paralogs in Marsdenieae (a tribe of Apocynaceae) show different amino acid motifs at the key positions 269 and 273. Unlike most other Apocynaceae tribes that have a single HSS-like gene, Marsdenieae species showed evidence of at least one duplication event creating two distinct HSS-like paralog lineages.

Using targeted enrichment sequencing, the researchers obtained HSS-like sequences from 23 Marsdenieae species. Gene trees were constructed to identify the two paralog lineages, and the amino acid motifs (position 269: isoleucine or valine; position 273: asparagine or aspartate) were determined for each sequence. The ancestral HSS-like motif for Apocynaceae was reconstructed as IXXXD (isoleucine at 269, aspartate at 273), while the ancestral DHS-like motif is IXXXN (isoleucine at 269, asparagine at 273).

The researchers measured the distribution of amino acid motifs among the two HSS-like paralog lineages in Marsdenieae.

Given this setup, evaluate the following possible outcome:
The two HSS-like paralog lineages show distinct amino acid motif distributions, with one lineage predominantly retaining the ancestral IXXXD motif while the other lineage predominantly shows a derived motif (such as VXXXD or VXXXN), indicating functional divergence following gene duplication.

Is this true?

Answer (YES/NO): NO